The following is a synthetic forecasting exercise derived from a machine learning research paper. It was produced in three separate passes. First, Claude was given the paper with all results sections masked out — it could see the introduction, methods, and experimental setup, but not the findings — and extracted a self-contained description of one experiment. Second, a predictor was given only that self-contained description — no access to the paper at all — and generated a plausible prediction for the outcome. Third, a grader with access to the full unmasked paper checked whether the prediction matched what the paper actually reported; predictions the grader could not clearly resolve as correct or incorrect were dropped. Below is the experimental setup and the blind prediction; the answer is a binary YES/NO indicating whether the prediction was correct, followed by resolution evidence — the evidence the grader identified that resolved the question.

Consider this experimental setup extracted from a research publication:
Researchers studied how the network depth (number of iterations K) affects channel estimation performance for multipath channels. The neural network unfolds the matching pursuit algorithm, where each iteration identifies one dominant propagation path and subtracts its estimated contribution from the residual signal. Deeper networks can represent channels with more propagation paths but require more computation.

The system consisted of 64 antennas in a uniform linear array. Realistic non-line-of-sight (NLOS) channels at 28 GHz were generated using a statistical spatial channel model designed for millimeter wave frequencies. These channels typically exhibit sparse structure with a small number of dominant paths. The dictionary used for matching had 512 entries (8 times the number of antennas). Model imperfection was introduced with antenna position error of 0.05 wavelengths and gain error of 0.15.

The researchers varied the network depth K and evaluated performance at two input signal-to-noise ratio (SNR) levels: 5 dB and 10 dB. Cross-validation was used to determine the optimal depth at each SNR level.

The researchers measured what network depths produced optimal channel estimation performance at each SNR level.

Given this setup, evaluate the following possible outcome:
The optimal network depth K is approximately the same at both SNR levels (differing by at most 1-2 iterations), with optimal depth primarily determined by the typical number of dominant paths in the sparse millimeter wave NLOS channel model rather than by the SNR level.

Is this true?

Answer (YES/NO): NO